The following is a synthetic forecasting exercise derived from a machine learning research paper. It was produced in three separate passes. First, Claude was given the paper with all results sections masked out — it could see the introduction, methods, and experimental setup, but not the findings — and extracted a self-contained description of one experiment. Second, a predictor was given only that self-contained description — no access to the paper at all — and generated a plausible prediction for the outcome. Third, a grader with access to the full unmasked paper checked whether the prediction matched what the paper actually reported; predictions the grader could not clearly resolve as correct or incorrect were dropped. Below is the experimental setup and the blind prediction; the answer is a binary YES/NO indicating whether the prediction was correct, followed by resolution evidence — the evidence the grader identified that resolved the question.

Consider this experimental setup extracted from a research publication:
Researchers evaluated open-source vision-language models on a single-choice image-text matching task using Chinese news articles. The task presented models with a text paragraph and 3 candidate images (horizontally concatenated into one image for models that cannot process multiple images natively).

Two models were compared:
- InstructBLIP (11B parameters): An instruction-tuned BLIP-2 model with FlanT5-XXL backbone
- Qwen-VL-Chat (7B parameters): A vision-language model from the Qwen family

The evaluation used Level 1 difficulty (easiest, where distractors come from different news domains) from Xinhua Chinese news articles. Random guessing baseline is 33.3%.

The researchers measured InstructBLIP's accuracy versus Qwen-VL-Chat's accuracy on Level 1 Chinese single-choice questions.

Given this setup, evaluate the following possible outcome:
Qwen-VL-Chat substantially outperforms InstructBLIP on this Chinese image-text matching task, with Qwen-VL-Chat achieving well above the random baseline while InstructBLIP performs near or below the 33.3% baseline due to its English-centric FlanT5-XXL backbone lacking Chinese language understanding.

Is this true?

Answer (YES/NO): NO